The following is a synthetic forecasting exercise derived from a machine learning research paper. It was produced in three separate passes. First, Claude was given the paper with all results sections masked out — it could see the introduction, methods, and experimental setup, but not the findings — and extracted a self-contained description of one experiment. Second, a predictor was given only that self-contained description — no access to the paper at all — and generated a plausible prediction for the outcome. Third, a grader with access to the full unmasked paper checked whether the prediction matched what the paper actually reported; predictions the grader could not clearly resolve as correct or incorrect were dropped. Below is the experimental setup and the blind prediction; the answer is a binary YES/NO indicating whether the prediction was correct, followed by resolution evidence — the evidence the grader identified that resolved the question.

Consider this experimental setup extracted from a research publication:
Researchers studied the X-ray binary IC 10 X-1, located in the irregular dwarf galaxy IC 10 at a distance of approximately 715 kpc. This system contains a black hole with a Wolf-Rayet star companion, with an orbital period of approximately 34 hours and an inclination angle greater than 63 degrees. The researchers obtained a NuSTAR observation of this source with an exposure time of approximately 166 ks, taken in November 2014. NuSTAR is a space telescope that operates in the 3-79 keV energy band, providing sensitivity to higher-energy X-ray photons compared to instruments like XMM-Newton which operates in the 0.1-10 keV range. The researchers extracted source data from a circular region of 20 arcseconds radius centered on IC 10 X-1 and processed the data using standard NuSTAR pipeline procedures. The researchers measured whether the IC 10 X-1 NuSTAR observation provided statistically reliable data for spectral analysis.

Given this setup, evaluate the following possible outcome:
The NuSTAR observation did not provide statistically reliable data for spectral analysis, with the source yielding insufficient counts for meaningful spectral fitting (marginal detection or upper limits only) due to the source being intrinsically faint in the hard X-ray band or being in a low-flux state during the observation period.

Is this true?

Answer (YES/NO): YES